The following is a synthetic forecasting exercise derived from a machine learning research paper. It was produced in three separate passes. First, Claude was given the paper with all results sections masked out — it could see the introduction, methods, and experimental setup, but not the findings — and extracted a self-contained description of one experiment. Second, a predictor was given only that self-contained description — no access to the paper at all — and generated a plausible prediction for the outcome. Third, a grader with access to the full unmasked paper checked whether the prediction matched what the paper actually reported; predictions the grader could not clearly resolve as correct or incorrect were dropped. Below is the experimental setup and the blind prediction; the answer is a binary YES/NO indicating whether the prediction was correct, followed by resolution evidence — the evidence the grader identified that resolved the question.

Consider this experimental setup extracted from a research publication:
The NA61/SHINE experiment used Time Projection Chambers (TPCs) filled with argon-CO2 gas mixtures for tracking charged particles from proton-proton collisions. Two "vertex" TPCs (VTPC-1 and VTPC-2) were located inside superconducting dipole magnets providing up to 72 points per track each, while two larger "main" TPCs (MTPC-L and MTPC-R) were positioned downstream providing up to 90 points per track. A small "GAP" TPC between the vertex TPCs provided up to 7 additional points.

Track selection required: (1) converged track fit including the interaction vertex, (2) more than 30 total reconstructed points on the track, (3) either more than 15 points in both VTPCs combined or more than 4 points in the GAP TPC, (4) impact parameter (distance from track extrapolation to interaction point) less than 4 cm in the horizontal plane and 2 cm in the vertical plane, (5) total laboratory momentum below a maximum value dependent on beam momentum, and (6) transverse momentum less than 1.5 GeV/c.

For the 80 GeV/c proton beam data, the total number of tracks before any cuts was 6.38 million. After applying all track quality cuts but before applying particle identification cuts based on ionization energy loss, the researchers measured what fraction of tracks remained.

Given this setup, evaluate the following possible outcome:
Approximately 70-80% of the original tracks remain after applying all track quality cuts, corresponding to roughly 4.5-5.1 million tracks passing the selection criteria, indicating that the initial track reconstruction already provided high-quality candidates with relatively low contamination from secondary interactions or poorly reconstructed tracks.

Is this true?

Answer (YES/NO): YES